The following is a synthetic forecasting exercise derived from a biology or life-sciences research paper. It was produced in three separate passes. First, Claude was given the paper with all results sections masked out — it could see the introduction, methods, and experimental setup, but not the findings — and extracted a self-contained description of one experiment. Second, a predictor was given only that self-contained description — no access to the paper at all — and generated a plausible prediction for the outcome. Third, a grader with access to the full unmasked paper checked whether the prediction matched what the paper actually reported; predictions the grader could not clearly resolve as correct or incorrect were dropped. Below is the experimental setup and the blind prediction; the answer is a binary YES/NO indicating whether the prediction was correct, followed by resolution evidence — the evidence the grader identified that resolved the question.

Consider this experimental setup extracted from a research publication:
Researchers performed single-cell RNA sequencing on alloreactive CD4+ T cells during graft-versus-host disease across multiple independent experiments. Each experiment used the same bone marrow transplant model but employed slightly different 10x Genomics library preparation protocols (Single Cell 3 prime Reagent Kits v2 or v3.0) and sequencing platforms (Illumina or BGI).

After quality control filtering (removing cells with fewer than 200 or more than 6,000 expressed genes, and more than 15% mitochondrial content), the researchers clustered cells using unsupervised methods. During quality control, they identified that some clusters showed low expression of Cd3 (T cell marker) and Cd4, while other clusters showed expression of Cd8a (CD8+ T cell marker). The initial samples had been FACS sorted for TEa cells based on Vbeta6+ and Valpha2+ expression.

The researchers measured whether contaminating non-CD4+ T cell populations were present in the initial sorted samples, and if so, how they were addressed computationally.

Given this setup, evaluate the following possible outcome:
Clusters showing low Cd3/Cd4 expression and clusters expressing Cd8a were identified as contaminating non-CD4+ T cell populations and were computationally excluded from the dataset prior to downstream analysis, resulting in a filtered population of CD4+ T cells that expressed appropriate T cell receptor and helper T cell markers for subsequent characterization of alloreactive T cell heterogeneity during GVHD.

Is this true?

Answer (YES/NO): NO